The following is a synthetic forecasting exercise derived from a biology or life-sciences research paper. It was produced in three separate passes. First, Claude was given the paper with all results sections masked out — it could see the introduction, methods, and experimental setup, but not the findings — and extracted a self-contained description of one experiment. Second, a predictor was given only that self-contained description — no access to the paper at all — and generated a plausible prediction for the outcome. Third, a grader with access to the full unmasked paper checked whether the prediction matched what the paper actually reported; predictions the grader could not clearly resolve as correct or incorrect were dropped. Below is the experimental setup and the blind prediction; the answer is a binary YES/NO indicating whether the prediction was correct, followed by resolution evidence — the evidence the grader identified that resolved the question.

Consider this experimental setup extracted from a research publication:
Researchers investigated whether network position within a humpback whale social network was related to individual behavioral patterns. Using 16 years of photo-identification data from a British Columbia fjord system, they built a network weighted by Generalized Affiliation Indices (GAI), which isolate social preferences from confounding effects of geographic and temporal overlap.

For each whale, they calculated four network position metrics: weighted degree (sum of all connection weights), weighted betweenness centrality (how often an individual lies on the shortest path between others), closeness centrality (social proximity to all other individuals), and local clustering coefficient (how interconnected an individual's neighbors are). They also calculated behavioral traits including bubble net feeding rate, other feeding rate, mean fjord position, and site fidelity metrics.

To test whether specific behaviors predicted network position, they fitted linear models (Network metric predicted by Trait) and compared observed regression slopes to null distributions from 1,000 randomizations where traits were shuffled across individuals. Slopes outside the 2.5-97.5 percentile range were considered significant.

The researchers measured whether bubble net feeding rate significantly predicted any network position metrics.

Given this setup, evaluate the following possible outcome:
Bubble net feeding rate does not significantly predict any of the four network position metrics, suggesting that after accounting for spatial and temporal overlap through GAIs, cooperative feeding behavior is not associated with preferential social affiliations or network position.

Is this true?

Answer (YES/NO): NO